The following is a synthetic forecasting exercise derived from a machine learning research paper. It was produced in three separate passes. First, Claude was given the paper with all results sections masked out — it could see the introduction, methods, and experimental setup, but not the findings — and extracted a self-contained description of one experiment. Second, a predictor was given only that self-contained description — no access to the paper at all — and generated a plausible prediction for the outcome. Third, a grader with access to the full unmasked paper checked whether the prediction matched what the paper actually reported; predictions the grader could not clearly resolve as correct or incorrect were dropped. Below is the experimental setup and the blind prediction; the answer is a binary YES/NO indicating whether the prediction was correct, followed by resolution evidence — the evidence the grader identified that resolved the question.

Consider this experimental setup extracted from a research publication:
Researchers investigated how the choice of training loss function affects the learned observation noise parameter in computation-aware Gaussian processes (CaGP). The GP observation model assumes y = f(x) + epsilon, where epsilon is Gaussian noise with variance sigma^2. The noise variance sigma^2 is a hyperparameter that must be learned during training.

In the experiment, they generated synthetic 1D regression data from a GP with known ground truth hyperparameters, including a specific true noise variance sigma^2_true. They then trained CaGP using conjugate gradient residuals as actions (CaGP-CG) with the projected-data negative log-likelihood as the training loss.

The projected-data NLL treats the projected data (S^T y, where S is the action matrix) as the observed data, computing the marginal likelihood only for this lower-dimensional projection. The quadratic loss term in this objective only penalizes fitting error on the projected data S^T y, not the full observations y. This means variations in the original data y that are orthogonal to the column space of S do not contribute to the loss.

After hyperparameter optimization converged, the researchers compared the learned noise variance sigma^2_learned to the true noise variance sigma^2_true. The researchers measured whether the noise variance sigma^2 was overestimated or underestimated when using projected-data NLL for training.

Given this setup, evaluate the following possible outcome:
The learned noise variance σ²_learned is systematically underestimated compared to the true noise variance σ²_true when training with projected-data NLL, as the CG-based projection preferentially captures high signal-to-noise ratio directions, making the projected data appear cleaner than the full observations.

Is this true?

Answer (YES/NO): NO